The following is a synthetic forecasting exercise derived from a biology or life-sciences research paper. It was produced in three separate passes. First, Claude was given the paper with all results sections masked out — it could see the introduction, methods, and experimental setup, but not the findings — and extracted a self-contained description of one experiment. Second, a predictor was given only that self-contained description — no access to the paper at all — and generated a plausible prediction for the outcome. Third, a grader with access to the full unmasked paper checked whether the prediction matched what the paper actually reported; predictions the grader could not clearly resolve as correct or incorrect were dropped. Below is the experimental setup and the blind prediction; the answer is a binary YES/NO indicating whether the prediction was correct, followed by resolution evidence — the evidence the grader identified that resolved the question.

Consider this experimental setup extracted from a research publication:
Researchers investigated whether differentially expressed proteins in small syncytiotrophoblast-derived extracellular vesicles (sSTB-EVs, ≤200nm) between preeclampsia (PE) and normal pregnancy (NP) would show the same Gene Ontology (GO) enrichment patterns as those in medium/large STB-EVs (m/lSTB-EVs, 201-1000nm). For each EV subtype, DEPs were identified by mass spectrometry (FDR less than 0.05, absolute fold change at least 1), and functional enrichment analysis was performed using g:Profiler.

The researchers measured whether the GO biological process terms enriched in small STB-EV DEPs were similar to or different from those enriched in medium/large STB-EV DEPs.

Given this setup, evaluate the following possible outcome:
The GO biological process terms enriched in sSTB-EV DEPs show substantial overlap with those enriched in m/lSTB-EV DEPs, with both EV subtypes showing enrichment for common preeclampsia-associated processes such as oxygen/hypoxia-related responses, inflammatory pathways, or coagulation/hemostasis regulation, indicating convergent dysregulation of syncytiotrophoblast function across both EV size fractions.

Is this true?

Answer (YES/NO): NO